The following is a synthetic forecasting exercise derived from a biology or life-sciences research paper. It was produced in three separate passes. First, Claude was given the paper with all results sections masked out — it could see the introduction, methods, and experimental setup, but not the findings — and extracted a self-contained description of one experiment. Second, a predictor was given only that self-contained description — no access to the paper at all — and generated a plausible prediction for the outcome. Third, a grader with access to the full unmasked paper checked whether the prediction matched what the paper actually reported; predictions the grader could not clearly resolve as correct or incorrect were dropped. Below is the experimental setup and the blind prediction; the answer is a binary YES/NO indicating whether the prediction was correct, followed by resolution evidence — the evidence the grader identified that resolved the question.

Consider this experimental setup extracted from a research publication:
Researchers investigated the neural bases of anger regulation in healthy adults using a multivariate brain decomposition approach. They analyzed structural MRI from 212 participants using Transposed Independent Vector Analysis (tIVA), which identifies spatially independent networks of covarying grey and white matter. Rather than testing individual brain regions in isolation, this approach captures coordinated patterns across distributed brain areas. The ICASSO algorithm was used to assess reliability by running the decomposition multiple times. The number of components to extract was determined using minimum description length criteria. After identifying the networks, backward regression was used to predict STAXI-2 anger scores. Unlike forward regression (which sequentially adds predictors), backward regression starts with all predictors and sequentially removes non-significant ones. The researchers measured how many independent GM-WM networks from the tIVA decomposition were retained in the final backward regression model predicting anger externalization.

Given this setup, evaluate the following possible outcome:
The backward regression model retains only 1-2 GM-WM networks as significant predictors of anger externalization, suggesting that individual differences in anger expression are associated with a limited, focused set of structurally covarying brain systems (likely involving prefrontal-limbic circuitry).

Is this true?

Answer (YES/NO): YES